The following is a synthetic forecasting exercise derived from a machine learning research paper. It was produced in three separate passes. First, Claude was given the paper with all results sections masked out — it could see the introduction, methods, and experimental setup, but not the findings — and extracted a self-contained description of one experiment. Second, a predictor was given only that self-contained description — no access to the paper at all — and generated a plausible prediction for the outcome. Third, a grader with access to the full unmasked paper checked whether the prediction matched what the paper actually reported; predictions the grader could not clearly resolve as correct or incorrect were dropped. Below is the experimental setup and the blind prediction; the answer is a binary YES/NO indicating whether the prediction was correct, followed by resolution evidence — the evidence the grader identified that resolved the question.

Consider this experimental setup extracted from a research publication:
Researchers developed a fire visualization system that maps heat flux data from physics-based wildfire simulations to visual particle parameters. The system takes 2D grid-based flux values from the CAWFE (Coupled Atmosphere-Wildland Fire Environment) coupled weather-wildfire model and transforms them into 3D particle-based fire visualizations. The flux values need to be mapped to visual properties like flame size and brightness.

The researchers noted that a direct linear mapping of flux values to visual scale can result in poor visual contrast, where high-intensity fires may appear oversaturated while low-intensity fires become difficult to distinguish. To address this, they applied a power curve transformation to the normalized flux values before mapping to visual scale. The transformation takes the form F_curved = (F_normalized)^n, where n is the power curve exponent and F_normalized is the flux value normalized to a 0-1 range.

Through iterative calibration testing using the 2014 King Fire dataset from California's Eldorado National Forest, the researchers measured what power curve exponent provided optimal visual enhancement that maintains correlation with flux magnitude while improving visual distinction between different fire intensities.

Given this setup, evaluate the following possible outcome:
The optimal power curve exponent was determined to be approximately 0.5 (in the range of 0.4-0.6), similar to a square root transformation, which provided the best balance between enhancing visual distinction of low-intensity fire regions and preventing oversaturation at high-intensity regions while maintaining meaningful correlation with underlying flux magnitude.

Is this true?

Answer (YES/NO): NO